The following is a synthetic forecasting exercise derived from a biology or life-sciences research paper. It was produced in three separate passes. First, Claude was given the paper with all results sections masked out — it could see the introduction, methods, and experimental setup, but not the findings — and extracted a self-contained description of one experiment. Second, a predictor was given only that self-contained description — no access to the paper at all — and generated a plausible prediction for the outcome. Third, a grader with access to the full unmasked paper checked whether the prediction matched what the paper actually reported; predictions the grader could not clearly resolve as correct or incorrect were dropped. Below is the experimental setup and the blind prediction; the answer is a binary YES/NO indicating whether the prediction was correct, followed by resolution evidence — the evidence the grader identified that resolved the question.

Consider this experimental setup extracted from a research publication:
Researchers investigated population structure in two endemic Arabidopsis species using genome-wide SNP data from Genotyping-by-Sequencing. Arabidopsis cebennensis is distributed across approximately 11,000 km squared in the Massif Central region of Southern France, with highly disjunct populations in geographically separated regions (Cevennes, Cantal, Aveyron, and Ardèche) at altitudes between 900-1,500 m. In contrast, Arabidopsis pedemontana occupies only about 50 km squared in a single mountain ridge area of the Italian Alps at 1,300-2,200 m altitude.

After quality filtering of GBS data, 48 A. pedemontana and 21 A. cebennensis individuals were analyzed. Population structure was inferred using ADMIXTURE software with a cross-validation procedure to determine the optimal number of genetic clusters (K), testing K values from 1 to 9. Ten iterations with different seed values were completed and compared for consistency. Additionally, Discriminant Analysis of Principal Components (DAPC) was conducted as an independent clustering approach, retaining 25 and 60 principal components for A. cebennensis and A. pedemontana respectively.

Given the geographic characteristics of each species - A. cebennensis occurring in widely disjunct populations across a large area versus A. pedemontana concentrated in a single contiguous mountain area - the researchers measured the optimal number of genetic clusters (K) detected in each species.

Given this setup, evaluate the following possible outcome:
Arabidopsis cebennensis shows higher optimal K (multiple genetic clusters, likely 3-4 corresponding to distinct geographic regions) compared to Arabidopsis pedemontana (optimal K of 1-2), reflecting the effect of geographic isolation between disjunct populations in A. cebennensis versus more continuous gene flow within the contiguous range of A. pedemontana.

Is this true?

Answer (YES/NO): NO